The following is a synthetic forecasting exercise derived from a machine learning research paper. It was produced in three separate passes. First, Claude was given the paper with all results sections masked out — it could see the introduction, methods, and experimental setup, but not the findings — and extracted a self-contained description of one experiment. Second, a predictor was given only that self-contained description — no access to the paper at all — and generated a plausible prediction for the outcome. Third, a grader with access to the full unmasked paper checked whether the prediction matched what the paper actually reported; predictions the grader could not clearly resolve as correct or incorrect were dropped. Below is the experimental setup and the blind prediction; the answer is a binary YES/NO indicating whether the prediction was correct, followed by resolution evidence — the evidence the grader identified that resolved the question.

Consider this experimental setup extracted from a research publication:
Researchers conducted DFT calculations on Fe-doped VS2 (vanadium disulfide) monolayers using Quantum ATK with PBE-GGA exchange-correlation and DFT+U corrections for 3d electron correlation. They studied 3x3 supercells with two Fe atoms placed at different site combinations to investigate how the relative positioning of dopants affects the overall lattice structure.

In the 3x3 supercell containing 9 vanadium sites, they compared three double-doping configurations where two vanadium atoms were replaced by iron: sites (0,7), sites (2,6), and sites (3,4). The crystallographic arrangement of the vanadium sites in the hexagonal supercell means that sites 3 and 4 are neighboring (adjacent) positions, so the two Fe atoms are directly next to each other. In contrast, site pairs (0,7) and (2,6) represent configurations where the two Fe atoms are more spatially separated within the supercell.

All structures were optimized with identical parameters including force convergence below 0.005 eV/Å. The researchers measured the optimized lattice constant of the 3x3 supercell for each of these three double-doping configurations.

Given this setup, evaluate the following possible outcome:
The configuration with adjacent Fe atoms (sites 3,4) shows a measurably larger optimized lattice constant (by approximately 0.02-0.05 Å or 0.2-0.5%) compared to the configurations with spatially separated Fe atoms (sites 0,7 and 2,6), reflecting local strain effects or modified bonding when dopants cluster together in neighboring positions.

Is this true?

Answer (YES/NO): YES